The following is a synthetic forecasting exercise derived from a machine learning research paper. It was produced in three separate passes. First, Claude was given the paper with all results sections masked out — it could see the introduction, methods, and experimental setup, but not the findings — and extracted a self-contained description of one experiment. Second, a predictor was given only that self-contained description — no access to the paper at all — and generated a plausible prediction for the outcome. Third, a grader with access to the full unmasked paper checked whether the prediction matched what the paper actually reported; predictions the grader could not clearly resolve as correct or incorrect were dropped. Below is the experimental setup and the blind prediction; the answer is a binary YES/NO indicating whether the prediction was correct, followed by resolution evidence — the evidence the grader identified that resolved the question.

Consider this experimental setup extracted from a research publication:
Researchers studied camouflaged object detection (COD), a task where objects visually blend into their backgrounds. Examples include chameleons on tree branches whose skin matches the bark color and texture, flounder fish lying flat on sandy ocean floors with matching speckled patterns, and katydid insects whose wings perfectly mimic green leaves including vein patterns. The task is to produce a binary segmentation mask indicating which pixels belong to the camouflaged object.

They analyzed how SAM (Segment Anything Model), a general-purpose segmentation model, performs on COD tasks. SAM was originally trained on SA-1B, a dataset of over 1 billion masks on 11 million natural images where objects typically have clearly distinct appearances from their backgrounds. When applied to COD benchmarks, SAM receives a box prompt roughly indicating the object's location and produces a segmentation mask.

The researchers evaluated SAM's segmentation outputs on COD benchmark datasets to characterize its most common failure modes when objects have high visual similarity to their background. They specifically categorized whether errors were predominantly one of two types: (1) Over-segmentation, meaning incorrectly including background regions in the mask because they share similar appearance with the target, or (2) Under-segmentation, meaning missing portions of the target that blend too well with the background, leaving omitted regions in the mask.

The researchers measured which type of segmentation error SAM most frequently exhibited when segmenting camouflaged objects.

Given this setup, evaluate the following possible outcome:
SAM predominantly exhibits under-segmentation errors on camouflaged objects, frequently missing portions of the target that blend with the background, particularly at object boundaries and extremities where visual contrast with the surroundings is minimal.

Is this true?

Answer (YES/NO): NO